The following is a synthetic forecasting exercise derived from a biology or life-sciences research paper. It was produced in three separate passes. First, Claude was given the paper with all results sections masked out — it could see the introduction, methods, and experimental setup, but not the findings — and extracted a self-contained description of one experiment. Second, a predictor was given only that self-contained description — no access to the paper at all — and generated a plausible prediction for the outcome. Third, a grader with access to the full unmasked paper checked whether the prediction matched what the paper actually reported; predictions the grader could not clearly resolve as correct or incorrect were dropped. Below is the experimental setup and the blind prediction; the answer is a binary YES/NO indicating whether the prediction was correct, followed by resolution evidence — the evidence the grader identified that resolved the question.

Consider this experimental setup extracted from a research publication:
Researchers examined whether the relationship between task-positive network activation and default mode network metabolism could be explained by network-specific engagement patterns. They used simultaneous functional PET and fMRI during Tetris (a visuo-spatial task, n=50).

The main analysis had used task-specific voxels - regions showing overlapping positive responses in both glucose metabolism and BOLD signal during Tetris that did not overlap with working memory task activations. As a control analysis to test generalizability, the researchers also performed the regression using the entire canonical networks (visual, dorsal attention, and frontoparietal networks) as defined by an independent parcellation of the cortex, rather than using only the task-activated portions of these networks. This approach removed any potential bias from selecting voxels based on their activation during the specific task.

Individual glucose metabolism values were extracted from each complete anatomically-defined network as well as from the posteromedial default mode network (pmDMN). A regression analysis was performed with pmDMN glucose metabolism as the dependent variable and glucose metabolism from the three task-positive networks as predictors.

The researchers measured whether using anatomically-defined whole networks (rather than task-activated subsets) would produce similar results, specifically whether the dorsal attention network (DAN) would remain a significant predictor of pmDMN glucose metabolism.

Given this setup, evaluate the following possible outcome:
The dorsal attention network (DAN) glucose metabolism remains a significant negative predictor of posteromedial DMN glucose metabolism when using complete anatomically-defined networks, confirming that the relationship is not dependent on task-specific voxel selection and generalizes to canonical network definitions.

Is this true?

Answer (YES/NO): YES